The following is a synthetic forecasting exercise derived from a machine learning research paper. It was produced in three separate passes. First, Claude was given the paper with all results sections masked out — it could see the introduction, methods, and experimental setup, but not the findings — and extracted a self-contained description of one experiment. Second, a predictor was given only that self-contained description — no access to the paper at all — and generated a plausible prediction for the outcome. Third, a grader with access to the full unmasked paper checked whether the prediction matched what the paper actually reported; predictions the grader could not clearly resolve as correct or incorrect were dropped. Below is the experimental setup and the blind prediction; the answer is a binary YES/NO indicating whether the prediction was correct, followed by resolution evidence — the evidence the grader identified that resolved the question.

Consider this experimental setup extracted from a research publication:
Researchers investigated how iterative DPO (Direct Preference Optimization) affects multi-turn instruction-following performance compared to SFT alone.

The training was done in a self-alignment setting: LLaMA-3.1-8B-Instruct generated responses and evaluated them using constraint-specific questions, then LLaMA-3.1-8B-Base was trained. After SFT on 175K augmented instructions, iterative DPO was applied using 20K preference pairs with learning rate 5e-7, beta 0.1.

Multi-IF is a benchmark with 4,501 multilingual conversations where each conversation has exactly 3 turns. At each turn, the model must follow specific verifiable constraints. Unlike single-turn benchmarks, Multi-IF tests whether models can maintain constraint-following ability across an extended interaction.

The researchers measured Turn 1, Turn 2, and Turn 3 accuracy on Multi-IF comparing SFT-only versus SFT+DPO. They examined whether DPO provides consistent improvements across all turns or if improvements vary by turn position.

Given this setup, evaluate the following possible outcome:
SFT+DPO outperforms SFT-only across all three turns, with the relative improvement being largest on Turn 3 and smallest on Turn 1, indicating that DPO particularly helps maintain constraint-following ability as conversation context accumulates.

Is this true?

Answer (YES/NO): YES